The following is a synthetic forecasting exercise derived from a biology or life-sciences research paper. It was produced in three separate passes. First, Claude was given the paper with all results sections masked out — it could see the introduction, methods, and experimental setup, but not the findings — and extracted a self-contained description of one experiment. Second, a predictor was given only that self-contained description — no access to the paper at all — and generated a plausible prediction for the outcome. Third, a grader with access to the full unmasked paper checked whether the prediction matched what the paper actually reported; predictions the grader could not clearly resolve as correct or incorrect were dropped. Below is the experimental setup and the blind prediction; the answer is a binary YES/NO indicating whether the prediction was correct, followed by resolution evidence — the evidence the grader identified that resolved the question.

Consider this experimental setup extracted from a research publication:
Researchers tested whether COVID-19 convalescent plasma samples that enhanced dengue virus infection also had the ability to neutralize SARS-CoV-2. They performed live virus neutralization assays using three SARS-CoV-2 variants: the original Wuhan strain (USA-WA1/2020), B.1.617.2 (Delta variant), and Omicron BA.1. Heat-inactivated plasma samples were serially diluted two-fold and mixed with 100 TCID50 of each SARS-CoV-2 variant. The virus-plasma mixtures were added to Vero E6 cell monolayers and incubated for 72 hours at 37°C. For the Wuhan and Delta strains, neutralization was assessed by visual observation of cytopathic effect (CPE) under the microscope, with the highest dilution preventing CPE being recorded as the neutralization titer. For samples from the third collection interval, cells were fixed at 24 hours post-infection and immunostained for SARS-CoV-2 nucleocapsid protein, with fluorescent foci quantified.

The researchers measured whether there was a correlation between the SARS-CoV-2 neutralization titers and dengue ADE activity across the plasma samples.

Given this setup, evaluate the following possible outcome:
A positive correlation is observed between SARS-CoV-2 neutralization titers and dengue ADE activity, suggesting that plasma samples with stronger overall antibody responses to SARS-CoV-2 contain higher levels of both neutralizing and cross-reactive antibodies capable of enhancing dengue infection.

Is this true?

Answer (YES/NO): NO